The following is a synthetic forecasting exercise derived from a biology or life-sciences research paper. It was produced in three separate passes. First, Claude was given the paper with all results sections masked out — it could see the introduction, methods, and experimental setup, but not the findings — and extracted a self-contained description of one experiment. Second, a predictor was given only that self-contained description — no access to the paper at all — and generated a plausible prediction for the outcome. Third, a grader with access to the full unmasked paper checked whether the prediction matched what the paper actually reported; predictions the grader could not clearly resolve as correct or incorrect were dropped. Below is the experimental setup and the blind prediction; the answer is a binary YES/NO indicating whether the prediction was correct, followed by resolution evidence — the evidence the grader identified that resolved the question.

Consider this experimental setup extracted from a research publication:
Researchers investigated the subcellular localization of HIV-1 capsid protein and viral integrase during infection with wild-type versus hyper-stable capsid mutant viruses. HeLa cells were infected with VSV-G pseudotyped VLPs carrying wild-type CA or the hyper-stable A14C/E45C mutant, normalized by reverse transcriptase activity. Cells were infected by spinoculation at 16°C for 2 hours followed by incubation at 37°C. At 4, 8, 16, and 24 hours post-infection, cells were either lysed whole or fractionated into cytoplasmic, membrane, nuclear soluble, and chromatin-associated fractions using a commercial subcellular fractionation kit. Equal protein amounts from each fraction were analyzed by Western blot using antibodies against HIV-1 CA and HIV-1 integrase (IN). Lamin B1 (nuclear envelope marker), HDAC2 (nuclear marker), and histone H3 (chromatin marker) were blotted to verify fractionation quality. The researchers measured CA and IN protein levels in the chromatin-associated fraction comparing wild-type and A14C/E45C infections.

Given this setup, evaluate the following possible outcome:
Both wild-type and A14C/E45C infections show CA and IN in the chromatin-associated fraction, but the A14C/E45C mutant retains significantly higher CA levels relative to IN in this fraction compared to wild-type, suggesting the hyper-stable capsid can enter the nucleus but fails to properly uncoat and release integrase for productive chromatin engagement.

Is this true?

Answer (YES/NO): YES